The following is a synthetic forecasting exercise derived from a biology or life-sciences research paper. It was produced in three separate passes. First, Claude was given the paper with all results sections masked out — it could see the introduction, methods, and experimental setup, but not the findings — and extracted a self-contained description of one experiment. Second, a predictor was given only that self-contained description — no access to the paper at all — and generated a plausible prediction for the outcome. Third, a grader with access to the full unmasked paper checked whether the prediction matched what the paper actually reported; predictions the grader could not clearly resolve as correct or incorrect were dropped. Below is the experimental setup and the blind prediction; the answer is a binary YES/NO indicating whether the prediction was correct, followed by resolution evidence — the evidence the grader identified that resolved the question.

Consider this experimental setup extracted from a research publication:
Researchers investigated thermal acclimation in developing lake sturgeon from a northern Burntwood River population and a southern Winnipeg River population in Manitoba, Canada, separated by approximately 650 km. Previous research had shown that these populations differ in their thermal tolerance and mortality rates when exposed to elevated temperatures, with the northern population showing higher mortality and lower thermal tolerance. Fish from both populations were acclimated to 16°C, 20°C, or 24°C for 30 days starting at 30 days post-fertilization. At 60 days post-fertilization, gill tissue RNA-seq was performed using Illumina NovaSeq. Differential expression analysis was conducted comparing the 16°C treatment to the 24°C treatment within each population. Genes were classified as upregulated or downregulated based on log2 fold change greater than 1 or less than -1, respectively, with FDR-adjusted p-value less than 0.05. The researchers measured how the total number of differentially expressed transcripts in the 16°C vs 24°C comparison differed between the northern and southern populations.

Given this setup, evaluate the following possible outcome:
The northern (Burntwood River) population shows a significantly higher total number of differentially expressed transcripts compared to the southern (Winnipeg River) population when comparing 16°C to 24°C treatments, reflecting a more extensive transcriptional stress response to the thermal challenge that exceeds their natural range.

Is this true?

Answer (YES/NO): NO